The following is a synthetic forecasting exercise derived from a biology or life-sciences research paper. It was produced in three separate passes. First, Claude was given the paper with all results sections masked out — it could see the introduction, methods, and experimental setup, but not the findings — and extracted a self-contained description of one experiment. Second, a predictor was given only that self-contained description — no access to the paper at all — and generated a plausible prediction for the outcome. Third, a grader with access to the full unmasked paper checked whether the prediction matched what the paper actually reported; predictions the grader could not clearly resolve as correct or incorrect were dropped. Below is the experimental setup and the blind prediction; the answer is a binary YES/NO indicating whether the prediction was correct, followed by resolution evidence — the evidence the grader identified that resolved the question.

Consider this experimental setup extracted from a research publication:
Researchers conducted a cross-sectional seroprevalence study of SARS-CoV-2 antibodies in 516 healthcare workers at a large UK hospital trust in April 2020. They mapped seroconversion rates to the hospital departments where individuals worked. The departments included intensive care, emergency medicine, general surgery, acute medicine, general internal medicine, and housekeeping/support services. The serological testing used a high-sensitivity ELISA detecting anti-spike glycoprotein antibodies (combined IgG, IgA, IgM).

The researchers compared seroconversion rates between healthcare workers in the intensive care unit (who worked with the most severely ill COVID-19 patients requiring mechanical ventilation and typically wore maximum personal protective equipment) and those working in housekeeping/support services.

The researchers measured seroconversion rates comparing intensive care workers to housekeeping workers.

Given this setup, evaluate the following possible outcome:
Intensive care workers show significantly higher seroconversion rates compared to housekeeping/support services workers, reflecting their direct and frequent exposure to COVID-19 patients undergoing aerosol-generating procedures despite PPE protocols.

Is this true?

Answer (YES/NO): NO